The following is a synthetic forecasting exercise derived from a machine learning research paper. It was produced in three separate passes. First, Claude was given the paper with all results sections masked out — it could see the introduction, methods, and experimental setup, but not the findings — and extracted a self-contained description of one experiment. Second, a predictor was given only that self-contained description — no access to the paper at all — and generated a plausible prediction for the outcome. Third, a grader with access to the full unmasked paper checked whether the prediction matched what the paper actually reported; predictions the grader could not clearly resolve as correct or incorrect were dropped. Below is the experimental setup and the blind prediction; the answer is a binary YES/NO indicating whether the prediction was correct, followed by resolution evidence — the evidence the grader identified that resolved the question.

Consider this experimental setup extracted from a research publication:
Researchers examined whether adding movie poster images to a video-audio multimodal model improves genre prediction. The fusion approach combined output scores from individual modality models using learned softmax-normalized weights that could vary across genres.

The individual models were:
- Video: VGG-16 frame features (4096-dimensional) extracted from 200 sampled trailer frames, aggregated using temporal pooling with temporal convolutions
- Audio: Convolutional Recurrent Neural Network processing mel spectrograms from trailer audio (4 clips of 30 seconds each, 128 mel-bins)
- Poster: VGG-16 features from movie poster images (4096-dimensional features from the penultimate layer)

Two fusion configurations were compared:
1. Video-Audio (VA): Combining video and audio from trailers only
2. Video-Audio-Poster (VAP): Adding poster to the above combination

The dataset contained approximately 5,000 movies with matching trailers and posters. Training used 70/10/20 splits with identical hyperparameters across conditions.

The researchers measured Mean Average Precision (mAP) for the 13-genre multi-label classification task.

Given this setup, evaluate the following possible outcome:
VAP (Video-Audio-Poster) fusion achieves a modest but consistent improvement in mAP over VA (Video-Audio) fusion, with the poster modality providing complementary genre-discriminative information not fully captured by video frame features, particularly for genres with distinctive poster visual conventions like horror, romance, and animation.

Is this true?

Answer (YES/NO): NO